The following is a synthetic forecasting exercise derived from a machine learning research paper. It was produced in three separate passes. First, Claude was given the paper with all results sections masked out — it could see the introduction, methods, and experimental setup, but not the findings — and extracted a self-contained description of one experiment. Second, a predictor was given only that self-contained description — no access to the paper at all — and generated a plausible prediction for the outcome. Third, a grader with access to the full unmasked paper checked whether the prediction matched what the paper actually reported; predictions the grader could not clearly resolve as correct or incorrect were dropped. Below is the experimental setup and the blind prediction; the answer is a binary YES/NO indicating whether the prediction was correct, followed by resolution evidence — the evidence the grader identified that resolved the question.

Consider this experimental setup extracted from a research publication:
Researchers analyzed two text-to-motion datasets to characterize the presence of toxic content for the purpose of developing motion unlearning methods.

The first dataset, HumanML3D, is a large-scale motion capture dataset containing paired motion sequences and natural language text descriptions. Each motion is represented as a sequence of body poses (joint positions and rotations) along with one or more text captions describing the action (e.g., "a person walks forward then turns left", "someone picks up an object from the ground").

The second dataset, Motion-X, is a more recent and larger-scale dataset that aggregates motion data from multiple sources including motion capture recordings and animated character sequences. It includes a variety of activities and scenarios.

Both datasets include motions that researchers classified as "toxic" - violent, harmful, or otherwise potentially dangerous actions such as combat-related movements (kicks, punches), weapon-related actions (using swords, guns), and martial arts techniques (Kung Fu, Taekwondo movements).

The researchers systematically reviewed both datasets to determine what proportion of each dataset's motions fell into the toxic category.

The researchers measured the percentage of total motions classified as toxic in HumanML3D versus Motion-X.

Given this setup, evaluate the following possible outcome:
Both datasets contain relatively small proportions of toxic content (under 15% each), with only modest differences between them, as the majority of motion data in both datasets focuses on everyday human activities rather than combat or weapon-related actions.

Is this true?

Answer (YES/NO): NO